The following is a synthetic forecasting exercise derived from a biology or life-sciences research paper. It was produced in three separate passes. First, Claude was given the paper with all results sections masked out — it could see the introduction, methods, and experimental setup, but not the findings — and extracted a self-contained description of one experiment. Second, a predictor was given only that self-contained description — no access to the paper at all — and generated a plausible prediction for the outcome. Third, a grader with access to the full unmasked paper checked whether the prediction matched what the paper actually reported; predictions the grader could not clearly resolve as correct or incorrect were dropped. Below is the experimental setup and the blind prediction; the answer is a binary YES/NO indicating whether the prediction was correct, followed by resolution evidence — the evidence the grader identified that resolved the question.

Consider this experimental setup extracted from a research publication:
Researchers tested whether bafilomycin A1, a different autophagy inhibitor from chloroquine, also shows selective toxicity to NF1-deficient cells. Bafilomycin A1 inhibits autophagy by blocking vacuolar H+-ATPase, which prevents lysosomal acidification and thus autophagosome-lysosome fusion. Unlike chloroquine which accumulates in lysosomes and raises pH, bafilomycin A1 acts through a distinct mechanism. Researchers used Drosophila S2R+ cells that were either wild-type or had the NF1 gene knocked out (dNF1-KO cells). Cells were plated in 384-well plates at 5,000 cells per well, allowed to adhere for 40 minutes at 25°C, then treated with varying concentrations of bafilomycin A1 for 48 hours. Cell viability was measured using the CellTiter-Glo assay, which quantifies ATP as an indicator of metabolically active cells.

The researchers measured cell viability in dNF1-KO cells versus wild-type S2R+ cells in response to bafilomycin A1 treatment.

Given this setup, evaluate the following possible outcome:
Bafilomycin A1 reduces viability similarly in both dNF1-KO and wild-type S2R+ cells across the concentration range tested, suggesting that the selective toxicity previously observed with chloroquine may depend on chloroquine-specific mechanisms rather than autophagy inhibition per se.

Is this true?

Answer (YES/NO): NO